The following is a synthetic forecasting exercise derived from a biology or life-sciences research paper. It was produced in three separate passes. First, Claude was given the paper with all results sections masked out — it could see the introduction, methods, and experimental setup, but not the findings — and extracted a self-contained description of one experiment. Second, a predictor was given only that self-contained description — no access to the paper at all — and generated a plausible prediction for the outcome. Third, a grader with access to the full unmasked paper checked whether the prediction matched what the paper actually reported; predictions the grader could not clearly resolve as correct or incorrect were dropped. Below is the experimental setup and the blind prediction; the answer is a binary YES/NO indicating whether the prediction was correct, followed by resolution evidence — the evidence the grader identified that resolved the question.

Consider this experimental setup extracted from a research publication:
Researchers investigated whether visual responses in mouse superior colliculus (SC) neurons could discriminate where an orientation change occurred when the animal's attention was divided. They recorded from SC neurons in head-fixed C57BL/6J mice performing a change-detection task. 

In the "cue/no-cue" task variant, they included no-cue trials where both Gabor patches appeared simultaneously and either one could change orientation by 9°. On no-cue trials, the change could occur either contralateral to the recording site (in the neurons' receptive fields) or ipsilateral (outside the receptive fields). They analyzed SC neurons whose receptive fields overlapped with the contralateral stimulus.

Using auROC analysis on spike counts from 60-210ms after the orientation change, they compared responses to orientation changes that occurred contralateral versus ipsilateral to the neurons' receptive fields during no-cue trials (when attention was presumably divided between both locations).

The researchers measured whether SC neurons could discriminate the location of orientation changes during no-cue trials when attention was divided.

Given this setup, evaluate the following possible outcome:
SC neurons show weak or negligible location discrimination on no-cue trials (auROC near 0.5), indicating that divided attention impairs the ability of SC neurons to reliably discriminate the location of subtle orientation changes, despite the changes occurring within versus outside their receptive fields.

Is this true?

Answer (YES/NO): NO